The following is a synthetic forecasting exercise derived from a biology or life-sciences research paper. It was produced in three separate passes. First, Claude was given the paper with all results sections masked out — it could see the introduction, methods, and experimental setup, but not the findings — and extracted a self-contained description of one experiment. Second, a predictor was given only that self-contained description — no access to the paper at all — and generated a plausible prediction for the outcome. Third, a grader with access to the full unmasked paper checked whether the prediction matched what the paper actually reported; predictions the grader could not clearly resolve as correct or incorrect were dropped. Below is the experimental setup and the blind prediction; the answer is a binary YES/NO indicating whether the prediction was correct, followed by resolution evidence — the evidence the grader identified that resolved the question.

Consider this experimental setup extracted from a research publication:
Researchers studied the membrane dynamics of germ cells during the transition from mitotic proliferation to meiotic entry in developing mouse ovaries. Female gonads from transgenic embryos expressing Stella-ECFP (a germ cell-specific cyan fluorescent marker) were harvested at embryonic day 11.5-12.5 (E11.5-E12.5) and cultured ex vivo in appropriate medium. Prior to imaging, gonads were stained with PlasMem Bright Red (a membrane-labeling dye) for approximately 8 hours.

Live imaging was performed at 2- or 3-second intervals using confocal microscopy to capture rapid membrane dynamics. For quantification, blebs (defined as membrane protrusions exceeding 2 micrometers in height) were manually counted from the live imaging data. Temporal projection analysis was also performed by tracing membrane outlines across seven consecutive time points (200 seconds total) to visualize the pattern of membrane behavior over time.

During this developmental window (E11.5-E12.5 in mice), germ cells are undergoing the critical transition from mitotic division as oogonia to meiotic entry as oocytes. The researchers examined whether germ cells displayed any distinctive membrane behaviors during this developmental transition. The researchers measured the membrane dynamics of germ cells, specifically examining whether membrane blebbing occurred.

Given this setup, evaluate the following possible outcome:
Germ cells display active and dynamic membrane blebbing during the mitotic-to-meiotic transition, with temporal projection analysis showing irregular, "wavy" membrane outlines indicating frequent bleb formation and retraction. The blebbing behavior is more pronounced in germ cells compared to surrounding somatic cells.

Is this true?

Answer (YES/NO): YES